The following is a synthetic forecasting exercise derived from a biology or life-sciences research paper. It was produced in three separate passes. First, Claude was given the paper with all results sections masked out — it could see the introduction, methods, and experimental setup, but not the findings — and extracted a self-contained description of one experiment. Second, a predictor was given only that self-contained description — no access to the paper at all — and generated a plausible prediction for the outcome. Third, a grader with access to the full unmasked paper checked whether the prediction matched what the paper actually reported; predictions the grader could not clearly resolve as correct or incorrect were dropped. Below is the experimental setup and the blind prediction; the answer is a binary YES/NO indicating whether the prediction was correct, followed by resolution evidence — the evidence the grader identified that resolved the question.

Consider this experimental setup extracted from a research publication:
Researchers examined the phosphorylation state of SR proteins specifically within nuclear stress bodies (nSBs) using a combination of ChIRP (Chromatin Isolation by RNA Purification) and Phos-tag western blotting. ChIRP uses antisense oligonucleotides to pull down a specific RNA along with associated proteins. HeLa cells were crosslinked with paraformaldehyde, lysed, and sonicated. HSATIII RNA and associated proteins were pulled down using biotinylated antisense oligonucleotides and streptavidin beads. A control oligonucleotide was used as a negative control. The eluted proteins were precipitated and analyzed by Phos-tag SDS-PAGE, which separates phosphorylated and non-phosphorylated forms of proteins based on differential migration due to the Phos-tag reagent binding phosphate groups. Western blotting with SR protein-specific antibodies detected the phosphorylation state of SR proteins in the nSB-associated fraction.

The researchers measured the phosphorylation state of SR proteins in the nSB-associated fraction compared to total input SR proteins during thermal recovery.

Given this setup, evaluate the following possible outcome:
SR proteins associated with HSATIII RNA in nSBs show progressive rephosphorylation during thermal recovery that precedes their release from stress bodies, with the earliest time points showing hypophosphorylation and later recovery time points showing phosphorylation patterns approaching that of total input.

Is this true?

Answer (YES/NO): NO